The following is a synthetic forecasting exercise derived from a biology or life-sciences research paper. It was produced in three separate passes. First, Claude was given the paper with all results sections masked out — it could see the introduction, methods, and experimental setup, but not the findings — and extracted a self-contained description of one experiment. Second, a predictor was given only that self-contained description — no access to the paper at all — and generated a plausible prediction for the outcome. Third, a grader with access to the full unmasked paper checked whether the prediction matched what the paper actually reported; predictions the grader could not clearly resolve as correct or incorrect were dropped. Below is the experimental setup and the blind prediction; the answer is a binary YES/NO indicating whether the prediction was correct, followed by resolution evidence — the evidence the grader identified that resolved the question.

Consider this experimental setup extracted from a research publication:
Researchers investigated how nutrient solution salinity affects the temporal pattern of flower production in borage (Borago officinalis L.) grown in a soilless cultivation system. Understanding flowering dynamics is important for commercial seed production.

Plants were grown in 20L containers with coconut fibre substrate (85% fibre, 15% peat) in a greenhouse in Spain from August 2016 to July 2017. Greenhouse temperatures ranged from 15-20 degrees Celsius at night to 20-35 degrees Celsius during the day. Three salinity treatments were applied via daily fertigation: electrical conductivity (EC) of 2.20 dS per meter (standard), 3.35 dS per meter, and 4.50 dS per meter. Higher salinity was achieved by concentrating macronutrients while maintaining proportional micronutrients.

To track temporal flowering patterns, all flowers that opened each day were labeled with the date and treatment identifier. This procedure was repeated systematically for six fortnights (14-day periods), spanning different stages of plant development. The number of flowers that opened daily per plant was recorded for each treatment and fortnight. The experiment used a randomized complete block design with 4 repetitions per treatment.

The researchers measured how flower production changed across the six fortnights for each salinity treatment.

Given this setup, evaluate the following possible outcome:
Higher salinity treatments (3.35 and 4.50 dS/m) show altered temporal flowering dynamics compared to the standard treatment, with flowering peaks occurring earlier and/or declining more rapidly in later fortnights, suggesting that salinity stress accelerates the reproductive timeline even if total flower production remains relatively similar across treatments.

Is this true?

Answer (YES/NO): NO